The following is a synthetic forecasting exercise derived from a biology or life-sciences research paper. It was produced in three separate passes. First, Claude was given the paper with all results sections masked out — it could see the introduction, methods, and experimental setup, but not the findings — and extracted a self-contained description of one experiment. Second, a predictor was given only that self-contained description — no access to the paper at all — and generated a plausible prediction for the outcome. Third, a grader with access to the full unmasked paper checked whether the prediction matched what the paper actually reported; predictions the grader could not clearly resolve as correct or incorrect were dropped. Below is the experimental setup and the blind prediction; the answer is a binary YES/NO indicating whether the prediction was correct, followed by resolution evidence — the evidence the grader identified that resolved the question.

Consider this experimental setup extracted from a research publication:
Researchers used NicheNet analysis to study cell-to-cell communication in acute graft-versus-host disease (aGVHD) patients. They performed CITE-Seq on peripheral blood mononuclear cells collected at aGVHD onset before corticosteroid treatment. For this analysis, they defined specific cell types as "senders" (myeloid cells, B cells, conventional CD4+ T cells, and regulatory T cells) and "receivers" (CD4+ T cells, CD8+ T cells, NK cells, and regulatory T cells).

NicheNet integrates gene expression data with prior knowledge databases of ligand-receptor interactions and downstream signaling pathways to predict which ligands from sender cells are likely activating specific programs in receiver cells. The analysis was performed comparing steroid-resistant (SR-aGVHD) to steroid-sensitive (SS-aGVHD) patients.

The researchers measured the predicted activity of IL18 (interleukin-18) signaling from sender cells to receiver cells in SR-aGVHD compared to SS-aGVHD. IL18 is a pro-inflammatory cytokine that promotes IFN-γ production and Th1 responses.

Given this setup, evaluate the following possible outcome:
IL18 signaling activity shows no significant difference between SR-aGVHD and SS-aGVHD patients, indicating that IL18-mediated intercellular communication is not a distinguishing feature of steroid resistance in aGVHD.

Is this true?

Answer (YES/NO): NO